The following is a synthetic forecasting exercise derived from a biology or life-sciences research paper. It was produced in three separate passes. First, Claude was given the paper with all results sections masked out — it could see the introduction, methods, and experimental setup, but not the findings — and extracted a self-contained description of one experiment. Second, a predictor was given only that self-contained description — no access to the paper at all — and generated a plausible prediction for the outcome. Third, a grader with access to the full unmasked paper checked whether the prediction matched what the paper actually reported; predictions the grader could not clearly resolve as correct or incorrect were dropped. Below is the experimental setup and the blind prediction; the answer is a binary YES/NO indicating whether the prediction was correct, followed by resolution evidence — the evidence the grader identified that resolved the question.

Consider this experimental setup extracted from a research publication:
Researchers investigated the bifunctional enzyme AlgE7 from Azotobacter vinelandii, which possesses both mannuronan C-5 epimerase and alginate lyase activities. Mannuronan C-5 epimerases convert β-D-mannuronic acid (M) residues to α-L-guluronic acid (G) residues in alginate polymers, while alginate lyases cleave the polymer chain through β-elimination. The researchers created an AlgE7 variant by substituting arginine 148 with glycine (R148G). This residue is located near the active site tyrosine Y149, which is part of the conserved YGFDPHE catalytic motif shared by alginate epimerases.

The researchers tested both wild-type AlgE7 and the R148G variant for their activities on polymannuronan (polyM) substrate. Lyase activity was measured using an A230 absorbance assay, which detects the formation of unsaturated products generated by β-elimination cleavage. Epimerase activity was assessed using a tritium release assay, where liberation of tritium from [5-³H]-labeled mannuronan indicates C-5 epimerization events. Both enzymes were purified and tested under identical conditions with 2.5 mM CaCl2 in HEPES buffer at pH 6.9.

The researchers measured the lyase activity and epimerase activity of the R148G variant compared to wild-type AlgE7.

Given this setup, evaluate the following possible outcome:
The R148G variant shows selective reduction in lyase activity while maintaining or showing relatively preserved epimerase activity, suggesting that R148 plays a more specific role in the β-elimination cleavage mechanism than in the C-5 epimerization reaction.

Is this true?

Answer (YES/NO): YES